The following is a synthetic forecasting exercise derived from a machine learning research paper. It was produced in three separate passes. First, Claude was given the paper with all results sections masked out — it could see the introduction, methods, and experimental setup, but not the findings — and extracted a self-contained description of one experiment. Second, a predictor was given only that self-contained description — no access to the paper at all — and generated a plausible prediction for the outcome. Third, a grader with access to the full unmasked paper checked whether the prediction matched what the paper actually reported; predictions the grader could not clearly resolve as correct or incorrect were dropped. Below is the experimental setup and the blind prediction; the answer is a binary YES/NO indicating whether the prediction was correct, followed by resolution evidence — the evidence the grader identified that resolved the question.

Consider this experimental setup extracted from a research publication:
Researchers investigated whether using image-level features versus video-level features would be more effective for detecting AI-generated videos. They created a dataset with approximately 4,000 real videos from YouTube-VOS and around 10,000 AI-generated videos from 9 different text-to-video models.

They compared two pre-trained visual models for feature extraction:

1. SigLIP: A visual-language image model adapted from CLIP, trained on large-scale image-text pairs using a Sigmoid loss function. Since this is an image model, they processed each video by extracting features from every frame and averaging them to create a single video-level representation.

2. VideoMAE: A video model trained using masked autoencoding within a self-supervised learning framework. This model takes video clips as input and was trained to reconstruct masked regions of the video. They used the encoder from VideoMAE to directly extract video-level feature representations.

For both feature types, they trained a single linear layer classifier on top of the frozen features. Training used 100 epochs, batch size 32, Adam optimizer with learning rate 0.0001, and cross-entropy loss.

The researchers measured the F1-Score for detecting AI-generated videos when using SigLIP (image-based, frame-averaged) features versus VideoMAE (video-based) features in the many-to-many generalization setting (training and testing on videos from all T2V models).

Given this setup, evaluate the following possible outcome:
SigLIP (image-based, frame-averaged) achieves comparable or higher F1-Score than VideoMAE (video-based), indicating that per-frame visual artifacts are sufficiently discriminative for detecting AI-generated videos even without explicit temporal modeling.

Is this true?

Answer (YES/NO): YES